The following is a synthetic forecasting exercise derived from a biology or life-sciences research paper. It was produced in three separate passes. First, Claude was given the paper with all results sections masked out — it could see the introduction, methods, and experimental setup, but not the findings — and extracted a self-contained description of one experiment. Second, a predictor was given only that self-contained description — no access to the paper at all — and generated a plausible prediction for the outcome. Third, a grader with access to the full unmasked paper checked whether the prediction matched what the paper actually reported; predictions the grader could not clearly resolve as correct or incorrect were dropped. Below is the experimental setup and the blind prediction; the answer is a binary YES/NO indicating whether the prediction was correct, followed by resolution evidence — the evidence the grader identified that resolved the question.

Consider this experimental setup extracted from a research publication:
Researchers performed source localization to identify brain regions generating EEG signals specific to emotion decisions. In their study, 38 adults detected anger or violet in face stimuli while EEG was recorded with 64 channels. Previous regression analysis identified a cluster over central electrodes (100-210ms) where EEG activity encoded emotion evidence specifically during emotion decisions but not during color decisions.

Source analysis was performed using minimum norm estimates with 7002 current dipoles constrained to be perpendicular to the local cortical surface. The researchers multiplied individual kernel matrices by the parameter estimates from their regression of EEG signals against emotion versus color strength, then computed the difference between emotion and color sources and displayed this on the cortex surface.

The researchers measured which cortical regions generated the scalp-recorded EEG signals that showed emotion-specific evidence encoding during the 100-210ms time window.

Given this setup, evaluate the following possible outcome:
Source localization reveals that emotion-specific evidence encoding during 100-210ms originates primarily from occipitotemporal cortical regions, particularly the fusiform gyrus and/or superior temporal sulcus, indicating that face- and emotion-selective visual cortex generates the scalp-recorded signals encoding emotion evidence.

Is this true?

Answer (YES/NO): NO